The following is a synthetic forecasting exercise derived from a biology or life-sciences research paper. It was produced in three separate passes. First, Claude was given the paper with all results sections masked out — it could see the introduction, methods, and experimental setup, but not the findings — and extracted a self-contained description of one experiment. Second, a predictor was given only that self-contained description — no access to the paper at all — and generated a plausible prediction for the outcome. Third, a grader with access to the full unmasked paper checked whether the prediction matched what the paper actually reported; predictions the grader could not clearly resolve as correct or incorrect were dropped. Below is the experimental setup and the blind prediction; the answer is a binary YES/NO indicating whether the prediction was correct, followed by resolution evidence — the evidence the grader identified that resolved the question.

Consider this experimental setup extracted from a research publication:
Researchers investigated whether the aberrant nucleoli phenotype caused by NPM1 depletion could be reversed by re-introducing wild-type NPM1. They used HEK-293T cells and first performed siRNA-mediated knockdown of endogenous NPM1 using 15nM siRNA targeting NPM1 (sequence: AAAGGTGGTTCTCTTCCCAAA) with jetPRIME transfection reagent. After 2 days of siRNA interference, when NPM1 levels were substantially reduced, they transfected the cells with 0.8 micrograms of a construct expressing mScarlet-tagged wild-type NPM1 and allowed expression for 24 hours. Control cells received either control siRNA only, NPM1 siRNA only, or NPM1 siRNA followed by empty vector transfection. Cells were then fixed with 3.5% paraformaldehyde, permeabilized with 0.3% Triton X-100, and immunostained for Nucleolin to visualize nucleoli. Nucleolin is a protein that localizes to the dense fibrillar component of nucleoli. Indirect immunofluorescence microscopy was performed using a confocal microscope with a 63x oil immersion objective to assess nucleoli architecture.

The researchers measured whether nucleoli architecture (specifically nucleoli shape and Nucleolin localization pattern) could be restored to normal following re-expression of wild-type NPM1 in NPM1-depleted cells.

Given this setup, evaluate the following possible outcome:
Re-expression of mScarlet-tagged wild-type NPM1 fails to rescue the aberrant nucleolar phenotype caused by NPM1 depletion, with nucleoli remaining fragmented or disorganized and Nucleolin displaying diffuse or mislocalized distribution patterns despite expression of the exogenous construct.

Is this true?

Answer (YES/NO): NO